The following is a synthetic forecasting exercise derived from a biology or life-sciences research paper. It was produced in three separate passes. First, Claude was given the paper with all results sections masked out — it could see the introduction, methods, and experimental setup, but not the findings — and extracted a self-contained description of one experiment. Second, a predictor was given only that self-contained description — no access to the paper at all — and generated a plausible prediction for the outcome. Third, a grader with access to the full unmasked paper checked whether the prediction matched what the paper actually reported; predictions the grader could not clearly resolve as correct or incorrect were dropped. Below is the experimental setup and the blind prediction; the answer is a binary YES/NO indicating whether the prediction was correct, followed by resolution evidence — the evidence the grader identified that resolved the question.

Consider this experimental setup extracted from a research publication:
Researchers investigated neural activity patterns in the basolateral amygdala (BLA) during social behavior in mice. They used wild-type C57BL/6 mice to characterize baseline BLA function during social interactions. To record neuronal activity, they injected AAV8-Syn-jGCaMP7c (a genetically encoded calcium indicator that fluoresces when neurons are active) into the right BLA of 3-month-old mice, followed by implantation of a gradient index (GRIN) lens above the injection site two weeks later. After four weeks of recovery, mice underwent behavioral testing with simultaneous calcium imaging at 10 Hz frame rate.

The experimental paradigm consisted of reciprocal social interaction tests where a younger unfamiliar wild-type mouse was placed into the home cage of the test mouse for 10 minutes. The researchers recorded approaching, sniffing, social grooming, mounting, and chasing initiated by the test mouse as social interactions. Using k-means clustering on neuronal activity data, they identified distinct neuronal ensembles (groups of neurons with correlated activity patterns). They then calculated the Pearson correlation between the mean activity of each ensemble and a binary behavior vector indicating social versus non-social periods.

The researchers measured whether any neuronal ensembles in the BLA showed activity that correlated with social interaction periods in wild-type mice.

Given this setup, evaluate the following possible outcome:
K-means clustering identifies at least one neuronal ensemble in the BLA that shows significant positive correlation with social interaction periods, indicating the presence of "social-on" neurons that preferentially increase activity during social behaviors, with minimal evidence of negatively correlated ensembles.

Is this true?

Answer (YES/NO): NO